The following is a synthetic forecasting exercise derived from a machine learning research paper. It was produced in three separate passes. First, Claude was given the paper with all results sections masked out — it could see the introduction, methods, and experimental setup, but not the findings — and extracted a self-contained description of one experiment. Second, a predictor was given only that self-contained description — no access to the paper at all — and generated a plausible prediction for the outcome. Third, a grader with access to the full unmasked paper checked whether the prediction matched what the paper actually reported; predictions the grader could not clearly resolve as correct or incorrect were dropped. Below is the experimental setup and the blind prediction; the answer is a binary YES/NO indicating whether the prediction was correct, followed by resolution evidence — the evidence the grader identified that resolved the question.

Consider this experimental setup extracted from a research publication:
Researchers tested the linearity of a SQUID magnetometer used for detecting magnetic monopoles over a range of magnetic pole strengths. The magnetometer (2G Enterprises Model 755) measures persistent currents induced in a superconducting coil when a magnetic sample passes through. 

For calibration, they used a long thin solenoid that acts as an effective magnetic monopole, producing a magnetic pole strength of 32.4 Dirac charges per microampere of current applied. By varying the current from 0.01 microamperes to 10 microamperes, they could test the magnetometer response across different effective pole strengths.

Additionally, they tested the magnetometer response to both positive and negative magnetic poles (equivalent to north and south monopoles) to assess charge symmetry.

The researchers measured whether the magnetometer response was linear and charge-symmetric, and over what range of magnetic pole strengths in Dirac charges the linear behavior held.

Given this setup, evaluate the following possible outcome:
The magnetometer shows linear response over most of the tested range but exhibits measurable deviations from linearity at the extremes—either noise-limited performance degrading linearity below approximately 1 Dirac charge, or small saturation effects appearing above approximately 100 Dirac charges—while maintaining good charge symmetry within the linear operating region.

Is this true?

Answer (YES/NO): NO